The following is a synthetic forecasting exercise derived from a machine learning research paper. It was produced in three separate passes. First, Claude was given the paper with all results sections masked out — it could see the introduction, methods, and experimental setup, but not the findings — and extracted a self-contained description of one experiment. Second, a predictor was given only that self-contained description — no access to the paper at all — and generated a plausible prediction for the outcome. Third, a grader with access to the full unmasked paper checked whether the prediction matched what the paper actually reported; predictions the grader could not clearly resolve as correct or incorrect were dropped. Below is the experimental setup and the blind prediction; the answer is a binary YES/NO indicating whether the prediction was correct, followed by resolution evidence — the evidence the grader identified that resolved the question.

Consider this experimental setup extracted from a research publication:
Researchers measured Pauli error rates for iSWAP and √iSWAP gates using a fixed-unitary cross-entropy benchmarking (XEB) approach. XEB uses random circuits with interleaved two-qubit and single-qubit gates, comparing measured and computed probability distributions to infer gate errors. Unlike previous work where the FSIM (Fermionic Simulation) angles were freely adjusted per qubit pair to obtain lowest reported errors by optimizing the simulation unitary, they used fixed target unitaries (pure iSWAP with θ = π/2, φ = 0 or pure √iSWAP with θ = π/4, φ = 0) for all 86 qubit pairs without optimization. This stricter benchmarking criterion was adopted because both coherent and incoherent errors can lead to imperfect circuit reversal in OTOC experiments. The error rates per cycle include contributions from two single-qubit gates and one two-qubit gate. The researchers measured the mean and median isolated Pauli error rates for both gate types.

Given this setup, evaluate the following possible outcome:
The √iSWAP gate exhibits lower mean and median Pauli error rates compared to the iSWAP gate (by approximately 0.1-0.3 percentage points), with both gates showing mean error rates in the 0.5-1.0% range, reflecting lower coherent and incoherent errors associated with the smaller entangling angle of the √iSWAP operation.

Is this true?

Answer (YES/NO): NO